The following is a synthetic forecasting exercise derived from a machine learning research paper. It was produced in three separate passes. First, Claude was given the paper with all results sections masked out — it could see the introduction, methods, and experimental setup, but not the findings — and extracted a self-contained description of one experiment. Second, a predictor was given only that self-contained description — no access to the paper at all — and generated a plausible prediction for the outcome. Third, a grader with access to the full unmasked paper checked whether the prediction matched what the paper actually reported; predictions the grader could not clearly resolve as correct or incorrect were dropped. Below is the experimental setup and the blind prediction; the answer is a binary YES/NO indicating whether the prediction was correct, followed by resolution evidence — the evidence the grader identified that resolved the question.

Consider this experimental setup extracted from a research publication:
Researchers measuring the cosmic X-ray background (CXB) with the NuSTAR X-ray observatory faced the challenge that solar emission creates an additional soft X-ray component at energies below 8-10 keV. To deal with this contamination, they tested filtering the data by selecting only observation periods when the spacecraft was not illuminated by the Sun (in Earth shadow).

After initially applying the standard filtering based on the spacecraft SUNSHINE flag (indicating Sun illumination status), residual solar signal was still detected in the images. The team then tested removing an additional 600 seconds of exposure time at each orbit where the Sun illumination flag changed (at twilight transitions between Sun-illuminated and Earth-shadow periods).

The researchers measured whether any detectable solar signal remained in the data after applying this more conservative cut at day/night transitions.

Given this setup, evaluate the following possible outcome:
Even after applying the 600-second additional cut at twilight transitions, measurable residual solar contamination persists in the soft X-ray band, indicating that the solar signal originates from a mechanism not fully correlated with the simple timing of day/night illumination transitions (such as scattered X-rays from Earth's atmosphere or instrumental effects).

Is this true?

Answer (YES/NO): NO